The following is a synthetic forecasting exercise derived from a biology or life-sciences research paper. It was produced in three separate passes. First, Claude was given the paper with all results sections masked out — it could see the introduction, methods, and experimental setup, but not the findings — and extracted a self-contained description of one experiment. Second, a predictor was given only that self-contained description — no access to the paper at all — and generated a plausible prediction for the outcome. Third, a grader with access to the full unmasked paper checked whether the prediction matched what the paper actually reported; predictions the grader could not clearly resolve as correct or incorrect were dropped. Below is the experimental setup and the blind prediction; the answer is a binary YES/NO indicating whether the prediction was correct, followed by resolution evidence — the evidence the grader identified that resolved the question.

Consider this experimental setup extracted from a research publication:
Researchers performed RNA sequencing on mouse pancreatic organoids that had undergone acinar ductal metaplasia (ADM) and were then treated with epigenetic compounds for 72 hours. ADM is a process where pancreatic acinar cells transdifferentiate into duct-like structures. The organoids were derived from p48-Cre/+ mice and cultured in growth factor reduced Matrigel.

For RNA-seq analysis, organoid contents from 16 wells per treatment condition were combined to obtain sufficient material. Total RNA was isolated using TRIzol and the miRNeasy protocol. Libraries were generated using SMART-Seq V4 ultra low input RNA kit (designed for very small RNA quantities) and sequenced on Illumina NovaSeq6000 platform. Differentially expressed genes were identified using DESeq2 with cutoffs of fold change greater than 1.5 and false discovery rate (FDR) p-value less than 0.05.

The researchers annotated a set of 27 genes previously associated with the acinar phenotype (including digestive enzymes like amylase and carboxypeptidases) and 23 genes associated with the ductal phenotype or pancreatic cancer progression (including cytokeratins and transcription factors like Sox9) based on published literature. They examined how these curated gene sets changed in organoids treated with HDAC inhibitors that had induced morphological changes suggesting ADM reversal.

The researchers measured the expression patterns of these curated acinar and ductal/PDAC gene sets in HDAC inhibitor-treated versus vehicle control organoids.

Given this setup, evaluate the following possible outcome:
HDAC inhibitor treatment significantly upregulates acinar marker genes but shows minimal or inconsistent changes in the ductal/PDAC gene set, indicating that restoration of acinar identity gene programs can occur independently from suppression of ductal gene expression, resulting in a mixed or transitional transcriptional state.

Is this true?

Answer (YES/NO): NO